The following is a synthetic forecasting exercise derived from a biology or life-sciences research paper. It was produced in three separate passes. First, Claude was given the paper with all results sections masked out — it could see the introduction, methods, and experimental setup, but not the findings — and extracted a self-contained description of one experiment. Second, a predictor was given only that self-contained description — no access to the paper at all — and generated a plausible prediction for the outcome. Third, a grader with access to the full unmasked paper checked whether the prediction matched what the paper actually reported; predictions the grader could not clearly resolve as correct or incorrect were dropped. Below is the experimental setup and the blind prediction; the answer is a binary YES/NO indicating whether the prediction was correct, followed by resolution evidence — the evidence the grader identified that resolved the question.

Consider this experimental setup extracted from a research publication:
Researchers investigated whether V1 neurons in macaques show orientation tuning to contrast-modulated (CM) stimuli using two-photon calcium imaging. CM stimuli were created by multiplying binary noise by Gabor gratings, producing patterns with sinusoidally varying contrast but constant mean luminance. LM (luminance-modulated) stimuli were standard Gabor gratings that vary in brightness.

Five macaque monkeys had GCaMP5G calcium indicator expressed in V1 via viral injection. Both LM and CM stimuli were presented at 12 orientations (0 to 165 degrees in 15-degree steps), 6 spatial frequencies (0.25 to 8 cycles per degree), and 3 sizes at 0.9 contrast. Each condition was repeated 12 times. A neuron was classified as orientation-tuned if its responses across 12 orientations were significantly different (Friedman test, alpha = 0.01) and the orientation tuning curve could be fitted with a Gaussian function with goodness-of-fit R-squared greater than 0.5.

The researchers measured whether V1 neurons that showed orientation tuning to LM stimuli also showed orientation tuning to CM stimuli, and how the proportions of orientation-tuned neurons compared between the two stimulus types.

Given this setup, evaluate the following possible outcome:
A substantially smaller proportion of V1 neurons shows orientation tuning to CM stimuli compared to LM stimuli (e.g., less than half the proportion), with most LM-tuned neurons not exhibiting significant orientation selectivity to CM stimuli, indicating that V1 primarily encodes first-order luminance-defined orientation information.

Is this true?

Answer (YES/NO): NO